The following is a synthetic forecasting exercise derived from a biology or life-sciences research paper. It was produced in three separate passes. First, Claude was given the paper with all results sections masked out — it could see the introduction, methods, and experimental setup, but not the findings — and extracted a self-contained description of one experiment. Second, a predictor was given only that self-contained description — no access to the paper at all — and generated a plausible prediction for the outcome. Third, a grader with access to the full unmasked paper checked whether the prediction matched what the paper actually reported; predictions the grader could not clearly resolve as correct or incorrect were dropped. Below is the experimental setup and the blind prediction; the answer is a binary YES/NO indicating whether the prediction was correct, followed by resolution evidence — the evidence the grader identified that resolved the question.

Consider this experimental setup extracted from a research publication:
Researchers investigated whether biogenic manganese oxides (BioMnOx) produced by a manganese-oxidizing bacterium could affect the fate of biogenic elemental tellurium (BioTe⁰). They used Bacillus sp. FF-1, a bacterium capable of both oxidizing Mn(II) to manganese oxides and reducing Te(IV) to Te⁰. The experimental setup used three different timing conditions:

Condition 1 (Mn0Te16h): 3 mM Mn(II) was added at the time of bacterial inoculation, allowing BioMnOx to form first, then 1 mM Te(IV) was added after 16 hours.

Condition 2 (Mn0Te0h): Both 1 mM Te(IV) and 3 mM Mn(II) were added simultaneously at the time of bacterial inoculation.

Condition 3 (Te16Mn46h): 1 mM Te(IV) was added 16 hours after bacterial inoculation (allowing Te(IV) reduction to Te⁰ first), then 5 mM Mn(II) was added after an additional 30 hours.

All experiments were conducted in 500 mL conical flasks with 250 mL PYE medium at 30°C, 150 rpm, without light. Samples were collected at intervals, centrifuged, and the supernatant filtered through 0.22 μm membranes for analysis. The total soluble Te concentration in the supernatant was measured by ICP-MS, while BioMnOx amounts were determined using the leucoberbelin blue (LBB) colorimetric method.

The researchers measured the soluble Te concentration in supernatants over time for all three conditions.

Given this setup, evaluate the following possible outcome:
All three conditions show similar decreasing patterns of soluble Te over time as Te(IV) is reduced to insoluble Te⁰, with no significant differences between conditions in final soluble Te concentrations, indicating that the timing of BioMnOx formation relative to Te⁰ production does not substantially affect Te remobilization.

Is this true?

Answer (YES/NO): NO